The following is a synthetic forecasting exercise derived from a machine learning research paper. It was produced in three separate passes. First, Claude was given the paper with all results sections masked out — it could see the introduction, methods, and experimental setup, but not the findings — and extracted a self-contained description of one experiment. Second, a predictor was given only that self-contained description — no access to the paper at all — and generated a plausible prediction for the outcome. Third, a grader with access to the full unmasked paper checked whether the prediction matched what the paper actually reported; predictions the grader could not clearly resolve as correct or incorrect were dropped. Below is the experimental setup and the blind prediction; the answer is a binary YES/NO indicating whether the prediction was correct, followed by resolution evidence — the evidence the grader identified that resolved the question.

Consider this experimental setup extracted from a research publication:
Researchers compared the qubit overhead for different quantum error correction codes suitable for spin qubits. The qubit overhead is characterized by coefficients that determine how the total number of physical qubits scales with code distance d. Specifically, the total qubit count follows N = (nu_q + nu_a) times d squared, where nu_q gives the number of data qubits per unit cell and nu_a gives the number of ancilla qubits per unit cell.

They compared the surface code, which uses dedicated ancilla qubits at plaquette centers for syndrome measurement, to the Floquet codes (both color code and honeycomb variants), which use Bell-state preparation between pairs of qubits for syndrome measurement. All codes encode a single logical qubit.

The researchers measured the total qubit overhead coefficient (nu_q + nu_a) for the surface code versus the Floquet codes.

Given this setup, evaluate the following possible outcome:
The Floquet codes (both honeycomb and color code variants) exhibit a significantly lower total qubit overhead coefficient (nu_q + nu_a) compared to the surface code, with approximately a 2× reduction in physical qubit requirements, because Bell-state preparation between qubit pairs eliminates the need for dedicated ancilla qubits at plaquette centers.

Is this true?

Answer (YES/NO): NO